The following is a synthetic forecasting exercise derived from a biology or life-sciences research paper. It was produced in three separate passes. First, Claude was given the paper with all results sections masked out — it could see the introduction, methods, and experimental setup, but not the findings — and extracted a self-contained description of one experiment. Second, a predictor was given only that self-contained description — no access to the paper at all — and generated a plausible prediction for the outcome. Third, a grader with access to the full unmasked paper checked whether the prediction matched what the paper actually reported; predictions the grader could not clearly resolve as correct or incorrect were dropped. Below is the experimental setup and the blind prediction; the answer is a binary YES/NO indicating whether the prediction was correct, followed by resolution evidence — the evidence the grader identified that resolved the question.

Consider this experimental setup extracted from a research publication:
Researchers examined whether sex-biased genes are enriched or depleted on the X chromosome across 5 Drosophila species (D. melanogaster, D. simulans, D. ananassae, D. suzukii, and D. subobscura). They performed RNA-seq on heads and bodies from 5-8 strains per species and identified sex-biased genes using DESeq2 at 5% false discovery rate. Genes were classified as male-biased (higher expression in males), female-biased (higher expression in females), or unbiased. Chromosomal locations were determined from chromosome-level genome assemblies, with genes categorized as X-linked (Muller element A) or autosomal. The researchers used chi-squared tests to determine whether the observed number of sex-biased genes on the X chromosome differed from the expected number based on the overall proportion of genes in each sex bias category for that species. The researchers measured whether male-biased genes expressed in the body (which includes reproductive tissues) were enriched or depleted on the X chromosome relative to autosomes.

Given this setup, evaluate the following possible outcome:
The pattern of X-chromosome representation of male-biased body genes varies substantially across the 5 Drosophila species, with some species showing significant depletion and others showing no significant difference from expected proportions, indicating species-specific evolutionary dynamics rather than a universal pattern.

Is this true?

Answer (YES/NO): NO